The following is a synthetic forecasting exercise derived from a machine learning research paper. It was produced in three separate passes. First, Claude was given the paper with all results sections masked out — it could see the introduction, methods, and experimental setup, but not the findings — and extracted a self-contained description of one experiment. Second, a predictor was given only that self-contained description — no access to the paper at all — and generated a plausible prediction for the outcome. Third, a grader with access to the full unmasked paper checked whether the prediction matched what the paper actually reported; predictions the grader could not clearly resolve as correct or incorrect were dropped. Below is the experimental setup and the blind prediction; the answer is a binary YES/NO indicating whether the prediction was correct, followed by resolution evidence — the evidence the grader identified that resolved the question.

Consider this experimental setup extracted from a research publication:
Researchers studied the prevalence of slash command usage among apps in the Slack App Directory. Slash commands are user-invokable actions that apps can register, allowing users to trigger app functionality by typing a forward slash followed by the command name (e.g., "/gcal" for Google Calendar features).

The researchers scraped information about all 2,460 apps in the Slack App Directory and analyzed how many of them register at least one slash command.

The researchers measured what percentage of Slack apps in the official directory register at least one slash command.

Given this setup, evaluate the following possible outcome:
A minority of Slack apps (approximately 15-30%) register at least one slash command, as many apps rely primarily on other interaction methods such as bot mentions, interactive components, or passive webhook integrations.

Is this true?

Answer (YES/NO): NO